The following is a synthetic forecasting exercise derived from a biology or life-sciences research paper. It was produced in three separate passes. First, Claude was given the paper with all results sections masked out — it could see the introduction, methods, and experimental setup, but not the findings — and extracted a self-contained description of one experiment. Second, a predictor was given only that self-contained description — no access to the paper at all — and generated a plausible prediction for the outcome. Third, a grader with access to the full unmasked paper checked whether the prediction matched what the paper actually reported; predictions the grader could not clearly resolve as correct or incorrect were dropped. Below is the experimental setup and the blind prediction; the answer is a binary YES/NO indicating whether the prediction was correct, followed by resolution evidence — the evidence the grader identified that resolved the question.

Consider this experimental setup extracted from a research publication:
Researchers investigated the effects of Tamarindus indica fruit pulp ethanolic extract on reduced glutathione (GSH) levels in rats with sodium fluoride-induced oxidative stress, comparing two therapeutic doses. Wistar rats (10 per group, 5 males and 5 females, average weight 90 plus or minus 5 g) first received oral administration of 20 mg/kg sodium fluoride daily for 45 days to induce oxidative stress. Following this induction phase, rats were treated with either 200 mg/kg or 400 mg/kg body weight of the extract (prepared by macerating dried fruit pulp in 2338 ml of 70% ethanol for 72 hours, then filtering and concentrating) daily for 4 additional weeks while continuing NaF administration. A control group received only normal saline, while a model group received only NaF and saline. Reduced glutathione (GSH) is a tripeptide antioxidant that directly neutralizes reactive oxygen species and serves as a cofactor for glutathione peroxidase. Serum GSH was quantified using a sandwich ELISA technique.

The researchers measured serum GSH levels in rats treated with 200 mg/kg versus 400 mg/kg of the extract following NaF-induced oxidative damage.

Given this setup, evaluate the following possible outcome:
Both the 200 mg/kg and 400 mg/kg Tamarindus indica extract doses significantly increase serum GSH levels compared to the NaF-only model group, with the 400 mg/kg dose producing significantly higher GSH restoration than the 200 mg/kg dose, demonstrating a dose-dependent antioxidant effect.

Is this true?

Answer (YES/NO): NO